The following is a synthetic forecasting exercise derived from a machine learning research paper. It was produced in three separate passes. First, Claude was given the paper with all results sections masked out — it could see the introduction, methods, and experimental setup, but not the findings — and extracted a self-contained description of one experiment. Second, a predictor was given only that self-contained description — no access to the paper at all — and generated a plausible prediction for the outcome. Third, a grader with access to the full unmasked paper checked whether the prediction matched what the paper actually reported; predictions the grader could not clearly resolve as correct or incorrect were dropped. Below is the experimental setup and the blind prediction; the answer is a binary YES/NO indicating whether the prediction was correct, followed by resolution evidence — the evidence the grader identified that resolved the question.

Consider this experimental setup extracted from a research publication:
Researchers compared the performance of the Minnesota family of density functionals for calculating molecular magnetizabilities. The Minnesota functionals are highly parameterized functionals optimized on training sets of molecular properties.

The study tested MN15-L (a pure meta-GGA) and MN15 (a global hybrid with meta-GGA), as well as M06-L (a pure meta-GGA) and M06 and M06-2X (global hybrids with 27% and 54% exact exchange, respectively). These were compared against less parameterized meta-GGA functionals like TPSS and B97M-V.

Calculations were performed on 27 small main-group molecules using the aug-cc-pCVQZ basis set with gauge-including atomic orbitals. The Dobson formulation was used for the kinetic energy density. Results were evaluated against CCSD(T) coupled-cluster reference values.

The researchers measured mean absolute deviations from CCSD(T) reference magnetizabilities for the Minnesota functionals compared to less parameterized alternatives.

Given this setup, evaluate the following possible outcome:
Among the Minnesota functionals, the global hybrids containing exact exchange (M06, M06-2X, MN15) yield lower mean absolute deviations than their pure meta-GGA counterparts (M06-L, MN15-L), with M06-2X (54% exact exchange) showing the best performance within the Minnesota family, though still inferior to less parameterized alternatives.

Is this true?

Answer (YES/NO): NO